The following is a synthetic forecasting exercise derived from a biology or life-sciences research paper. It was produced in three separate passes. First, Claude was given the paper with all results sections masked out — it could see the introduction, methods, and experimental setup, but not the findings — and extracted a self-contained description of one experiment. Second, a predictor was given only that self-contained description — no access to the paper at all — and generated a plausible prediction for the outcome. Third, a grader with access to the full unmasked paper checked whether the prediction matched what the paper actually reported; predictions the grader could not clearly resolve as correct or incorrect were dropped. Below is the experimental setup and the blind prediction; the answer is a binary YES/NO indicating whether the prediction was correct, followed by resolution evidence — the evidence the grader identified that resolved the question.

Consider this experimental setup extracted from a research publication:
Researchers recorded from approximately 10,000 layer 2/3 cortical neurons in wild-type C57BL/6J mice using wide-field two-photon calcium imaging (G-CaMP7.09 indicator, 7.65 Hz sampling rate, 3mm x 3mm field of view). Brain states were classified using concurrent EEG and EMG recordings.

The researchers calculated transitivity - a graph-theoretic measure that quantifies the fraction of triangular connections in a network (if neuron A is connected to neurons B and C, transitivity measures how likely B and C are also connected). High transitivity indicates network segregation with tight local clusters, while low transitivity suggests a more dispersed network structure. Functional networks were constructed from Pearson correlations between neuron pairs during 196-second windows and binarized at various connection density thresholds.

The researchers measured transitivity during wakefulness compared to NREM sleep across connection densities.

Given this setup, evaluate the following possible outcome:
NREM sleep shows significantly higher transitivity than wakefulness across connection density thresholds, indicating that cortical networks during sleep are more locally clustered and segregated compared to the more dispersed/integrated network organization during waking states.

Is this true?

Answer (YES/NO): YES